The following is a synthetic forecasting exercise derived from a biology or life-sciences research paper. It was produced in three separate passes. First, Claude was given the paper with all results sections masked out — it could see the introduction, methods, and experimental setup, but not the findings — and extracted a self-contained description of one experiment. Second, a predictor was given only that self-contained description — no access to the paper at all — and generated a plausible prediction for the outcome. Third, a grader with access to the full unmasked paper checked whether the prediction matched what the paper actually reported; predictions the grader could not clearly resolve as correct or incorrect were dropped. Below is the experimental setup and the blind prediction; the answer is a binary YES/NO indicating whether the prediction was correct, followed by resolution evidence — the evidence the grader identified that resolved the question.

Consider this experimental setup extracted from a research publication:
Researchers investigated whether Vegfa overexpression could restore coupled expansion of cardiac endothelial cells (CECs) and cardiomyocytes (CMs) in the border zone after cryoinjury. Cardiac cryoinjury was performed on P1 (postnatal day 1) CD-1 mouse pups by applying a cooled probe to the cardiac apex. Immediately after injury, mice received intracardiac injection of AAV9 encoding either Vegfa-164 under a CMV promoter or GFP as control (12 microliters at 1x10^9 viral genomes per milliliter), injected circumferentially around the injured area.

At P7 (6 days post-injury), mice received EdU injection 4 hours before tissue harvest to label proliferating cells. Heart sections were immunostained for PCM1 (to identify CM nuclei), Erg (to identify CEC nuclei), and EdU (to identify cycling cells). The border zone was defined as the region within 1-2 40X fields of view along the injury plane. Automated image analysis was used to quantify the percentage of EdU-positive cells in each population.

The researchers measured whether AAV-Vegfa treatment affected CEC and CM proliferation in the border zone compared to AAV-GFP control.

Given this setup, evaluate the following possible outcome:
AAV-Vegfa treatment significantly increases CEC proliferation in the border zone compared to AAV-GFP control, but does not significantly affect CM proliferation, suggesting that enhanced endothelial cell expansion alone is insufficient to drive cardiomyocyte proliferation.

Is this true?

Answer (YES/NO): NO